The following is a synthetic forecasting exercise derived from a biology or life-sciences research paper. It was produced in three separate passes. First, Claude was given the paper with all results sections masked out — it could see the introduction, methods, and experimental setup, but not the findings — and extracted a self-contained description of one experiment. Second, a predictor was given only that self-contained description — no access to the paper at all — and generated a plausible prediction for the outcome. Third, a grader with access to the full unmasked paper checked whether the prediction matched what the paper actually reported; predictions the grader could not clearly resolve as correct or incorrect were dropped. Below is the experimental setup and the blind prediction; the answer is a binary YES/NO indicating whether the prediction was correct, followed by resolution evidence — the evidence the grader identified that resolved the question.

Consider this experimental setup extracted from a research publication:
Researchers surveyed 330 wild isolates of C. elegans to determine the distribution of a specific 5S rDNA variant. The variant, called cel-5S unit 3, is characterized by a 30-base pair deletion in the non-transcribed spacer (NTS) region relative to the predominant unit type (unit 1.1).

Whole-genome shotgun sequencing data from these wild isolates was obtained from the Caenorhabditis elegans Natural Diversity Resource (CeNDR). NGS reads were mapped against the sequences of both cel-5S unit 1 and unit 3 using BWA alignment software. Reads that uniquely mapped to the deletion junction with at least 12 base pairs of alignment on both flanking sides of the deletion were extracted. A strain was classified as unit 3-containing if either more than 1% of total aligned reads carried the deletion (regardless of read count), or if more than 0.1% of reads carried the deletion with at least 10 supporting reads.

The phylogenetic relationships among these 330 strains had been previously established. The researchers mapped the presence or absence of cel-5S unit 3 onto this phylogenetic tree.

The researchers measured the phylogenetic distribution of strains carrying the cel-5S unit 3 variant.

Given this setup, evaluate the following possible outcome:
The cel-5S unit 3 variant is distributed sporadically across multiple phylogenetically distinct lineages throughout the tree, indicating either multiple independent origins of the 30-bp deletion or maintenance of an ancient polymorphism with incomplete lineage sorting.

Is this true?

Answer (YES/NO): YES